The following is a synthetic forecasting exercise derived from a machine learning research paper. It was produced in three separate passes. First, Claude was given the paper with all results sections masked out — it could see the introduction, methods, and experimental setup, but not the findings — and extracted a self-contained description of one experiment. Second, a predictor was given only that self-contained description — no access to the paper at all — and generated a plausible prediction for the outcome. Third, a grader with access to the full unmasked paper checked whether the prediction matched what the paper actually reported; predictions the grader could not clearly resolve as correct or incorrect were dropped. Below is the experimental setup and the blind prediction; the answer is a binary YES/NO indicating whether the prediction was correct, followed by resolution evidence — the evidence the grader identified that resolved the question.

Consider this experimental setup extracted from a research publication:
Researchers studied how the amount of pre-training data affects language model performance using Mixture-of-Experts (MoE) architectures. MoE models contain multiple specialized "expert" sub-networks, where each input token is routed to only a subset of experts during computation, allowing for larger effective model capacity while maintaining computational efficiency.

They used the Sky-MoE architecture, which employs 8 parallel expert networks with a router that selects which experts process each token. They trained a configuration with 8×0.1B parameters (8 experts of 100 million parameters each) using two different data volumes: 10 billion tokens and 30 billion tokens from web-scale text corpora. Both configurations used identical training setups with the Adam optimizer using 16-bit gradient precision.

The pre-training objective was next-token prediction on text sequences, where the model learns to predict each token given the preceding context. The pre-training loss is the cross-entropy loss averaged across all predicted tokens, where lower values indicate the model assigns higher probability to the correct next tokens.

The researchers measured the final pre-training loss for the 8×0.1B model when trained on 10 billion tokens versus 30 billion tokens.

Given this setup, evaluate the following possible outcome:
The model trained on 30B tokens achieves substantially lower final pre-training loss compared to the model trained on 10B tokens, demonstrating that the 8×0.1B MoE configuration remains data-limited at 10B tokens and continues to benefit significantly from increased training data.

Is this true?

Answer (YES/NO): NO